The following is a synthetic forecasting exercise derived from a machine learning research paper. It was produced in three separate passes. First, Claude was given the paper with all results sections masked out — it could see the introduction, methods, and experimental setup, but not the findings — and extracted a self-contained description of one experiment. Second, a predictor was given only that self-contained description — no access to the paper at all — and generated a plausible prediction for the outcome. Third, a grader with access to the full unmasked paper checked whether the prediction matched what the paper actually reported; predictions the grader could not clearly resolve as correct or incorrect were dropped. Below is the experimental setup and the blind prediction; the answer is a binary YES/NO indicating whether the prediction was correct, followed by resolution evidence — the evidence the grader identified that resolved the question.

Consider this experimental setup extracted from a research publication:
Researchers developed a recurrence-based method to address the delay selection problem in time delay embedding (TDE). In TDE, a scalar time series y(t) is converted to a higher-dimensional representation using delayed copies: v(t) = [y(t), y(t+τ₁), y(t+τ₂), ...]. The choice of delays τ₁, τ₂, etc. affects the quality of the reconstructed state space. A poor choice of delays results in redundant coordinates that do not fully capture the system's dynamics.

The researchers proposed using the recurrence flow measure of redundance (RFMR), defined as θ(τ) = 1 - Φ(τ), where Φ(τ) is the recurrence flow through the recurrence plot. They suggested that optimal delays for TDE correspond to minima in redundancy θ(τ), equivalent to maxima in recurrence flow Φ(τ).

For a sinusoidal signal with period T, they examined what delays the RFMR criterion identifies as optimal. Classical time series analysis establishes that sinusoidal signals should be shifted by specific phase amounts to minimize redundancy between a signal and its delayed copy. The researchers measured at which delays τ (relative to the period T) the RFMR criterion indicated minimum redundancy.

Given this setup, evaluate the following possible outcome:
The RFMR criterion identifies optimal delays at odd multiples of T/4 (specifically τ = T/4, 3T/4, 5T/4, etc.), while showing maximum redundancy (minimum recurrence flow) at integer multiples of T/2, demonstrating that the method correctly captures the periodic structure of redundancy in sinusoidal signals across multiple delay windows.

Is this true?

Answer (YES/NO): NO